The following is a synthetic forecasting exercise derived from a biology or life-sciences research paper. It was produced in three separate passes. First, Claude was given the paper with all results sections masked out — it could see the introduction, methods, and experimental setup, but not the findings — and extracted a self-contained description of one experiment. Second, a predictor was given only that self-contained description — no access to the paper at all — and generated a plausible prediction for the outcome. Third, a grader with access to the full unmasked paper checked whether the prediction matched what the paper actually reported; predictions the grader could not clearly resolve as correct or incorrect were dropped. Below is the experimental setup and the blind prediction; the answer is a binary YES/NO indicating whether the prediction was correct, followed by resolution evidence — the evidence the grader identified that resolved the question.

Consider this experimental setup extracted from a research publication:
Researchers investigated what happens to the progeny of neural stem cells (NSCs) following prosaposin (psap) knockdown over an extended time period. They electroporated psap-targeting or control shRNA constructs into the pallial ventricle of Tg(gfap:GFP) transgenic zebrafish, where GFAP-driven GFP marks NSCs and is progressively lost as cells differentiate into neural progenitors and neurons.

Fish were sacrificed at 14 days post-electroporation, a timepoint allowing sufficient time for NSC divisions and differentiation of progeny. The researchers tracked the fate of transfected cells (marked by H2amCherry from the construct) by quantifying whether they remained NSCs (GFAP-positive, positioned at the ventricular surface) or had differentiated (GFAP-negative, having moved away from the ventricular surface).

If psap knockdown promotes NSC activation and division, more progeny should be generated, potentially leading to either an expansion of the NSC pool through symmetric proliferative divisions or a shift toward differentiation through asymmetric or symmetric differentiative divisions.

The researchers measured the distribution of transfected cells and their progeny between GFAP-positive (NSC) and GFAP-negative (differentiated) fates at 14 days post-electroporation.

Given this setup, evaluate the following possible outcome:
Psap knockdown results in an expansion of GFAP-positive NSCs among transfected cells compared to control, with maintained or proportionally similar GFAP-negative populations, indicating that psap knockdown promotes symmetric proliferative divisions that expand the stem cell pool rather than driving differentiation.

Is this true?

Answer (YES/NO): NO